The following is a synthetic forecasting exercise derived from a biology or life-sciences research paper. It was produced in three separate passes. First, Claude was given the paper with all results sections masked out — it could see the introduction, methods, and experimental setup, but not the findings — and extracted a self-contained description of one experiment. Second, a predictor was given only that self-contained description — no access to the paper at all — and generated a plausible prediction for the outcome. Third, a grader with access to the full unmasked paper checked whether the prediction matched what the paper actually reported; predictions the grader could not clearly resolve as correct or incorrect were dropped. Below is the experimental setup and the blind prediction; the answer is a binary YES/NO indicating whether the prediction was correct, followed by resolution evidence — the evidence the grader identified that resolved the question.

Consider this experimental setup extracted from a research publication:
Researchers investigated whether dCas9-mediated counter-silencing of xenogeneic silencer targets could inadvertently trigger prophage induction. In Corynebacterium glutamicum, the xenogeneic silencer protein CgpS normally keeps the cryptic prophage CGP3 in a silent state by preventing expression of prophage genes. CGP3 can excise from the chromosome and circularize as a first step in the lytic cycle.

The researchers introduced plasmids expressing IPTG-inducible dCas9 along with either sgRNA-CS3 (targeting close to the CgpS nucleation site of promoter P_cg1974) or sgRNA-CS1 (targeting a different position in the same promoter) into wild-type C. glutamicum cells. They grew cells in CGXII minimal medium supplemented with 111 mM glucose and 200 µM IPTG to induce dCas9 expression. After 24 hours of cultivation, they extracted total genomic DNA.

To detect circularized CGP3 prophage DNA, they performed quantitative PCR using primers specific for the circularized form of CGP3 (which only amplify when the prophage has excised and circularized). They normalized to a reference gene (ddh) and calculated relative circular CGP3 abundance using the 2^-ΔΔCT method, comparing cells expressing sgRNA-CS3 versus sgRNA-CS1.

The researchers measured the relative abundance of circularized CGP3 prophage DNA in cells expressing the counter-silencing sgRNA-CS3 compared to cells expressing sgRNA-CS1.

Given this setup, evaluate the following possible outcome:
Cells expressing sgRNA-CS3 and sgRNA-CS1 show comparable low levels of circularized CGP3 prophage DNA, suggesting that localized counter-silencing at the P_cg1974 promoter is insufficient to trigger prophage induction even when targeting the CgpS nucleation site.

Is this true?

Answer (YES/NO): YES